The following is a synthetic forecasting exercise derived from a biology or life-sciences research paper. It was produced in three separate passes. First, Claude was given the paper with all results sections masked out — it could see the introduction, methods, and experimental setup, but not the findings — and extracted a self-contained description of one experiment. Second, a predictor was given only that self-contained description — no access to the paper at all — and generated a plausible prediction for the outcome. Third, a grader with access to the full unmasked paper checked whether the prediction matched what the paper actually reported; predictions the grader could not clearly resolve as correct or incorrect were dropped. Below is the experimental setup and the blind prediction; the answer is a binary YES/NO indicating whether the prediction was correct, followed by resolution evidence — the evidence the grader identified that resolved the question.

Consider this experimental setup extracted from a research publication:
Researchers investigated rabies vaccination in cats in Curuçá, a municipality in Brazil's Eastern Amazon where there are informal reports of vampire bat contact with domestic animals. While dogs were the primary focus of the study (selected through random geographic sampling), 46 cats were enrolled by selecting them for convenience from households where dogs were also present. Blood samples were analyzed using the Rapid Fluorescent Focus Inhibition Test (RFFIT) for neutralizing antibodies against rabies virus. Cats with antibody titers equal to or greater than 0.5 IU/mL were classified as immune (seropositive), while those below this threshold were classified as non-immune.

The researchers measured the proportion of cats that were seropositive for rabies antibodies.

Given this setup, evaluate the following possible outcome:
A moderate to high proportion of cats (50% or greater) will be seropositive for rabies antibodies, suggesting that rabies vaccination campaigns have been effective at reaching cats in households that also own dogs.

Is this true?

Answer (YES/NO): NO